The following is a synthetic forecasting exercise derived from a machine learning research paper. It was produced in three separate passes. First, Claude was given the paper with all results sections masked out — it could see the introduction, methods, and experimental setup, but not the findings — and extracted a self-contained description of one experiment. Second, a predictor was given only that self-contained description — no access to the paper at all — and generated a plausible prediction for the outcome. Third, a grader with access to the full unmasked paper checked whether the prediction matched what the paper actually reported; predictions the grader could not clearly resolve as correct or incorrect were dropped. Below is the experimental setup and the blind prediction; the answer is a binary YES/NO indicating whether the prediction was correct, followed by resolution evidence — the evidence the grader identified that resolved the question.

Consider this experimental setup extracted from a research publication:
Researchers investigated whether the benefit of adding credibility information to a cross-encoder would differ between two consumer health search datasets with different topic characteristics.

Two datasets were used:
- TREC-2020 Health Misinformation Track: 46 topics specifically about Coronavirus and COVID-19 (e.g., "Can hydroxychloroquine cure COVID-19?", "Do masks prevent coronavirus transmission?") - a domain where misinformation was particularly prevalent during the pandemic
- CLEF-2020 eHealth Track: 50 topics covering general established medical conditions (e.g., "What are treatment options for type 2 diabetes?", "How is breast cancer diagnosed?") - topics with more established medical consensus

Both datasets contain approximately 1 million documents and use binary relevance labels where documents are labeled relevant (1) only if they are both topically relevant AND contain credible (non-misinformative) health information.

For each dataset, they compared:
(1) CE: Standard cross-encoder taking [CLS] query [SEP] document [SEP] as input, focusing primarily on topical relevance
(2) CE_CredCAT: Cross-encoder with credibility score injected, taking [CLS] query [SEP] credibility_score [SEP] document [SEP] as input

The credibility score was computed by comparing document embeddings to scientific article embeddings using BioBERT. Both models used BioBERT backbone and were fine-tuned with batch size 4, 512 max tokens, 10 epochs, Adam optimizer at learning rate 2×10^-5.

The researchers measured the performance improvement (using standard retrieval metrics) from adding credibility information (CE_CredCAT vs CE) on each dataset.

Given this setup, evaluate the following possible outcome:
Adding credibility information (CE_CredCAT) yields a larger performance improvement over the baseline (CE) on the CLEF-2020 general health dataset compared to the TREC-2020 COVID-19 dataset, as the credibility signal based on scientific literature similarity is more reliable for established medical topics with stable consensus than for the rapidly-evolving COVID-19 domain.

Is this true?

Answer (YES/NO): NO